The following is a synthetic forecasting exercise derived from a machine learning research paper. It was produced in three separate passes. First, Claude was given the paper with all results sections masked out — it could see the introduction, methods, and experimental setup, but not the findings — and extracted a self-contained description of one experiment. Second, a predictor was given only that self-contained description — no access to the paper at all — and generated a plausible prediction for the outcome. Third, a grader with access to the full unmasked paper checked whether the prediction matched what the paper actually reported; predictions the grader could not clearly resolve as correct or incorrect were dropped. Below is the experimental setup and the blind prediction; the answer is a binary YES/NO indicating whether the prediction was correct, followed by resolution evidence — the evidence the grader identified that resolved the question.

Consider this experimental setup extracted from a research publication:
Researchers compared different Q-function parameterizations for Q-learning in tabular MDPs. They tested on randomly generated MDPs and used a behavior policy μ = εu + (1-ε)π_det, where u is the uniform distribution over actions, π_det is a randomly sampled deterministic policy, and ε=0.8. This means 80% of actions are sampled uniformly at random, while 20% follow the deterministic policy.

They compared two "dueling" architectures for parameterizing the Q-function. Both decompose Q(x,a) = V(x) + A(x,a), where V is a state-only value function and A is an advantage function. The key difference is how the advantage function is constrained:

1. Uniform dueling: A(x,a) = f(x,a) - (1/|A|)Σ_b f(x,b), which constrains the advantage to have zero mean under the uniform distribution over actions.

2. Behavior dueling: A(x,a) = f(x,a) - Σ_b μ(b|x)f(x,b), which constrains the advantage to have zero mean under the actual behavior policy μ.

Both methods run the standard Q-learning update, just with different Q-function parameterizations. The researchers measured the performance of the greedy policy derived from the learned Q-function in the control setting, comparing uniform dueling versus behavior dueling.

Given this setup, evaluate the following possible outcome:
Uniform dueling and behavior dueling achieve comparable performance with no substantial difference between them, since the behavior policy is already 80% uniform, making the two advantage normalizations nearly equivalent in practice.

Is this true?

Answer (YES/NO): NO